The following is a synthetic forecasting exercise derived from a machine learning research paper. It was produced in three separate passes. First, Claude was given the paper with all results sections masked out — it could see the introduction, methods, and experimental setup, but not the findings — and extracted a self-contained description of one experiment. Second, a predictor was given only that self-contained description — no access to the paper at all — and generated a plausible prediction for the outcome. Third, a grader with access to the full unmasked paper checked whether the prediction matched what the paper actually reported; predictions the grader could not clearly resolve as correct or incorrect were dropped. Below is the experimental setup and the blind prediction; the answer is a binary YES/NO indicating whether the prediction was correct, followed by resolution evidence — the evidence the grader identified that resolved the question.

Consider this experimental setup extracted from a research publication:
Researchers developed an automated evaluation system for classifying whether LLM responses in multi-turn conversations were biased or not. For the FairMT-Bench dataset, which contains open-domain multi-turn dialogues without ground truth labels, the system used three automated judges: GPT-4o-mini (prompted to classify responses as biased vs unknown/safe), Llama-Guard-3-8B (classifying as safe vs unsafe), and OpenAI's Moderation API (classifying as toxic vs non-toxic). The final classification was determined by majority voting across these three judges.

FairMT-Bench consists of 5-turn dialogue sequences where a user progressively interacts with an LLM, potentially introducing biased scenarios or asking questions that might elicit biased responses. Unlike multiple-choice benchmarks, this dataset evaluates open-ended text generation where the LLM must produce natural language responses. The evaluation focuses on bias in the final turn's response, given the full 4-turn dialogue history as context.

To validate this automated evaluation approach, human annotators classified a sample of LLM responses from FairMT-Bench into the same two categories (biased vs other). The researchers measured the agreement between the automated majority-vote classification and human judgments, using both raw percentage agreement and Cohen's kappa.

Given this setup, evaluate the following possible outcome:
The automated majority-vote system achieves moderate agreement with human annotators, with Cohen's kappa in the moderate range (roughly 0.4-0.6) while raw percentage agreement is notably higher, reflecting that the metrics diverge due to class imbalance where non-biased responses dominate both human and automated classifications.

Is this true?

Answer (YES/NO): NO